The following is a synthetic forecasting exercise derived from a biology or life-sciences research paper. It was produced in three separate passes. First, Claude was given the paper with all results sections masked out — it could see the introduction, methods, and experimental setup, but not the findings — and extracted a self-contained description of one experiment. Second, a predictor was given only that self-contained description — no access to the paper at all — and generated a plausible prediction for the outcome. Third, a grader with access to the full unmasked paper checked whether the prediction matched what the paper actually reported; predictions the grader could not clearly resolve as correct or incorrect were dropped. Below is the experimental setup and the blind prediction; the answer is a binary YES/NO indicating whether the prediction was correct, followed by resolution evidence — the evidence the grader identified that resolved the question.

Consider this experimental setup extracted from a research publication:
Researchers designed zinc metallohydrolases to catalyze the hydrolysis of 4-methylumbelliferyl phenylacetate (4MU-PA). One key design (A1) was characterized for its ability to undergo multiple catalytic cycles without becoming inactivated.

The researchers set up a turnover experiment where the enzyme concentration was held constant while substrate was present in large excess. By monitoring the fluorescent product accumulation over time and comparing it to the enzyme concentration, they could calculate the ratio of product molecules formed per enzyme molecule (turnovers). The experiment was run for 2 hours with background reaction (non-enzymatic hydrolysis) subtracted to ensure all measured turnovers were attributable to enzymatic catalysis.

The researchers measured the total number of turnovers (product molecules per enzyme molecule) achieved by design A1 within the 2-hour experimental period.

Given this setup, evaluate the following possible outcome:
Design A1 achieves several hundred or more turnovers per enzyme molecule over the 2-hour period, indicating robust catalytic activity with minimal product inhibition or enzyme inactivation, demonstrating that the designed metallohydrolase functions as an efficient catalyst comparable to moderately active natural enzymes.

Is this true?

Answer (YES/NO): YES